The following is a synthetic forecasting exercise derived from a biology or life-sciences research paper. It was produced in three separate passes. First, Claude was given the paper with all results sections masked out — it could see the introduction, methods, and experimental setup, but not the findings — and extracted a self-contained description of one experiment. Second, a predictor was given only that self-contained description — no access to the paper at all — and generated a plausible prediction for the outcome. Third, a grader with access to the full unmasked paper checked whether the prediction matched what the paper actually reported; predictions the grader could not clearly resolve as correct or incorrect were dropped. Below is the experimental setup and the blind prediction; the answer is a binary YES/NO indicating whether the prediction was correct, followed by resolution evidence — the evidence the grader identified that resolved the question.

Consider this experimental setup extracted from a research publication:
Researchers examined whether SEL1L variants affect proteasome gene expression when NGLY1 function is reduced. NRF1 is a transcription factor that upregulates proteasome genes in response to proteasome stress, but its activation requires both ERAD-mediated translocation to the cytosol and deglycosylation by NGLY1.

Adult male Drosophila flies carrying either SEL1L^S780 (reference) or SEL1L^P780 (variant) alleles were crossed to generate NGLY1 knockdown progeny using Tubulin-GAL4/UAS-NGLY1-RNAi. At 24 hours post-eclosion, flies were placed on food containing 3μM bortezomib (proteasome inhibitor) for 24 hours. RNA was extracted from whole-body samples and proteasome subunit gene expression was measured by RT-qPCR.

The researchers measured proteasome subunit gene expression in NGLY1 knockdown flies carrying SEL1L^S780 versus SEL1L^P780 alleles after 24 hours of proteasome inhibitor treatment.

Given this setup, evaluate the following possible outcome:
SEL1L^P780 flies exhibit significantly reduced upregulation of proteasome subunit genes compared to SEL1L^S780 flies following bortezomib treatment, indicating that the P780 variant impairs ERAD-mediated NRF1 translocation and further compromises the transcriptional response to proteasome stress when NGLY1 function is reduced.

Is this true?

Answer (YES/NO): NO